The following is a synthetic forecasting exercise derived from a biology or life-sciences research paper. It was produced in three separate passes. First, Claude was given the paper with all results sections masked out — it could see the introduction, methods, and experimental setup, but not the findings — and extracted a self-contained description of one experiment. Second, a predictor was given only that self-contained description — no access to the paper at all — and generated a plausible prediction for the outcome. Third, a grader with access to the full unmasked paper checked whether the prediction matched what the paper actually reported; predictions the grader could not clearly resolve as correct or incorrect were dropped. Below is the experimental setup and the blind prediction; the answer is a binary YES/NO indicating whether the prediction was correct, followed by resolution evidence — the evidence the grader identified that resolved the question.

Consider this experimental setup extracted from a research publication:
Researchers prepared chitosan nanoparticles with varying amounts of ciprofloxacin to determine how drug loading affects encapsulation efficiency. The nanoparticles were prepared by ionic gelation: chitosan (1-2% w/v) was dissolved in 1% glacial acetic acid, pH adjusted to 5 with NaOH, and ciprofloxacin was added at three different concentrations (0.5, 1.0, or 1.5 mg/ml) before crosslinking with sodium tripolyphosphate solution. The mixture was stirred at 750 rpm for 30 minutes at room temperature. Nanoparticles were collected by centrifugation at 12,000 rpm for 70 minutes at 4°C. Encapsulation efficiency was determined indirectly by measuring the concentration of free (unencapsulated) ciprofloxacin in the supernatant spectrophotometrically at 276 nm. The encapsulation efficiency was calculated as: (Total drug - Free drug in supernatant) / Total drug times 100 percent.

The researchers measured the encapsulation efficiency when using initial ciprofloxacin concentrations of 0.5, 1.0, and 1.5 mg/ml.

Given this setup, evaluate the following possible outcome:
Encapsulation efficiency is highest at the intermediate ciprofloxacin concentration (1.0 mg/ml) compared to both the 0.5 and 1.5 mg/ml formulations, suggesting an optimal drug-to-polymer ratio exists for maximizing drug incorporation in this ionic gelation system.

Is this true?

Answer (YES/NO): NO